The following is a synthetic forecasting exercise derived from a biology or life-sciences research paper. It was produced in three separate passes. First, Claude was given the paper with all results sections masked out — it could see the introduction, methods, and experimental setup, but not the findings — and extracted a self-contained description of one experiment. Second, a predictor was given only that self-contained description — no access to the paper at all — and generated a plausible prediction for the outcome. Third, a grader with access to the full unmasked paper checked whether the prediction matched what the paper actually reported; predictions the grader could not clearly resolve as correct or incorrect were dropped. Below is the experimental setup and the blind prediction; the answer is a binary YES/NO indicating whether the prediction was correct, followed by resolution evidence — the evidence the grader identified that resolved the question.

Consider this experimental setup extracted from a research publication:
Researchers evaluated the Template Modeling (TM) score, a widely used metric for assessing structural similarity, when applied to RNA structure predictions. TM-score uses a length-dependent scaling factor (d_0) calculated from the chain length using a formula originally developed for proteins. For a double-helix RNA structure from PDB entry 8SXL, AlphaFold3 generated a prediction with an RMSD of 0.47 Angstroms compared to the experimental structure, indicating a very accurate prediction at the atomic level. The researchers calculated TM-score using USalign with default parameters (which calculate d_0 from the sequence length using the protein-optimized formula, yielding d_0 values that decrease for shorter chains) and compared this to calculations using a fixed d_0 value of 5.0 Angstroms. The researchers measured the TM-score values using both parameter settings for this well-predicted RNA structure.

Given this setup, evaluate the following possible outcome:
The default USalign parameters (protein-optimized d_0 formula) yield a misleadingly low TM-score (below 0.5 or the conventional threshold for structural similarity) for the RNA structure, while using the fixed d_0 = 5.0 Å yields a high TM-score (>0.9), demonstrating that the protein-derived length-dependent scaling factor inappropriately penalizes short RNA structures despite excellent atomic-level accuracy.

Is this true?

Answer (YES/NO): NO